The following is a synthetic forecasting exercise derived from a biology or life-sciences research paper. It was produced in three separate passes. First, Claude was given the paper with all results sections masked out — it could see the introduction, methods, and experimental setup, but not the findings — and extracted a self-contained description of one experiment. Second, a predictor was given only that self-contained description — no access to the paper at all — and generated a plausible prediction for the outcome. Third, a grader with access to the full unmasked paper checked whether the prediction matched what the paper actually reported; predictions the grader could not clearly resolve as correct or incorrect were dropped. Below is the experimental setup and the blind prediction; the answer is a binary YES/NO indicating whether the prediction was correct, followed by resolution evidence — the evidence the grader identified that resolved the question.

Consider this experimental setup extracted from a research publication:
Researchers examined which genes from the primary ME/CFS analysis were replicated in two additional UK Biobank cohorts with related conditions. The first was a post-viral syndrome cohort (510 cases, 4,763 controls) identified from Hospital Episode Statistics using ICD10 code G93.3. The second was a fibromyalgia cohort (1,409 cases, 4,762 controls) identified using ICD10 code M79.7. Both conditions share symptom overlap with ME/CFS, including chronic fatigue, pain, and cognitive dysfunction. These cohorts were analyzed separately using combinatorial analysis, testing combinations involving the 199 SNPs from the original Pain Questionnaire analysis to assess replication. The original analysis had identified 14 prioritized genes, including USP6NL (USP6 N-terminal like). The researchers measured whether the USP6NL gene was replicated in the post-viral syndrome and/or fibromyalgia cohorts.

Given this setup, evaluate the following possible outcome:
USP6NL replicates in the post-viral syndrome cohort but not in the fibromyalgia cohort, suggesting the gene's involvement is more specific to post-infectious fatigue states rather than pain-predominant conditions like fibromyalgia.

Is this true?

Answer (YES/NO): NO